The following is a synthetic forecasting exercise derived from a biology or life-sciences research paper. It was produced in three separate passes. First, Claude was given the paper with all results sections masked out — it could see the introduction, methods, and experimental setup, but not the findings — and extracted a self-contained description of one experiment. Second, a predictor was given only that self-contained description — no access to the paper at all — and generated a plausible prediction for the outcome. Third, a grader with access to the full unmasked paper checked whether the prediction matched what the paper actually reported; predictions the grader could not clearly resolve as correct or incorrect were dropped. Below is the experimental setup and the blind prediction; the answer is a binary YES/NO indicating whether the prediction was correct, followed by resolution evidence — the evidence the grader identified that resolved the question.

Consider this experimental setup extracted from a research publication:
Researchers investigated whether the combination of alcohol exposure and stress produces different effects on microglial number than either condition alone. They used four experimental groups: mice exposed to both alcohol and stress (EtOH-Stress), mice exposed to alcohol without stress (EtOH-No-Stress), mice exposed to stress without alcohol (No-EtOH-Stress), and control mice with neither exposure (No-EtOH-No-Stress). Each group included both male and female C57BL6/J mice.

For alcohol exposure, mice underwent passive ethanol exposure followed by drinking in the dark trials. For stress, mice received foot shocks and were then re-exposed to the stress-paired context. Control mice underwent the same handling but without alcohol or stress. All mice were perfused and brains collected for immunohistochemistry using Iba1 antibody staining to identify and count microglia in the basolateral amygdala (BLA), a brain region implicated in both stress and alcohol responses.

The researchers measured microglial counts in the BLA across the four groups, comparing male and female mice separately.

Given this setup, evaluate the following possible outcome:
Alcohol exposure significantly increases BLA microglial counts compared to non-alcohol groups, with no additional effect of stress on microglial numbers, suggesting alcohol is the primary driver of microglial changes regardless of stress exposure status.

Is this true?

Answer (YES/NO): NO